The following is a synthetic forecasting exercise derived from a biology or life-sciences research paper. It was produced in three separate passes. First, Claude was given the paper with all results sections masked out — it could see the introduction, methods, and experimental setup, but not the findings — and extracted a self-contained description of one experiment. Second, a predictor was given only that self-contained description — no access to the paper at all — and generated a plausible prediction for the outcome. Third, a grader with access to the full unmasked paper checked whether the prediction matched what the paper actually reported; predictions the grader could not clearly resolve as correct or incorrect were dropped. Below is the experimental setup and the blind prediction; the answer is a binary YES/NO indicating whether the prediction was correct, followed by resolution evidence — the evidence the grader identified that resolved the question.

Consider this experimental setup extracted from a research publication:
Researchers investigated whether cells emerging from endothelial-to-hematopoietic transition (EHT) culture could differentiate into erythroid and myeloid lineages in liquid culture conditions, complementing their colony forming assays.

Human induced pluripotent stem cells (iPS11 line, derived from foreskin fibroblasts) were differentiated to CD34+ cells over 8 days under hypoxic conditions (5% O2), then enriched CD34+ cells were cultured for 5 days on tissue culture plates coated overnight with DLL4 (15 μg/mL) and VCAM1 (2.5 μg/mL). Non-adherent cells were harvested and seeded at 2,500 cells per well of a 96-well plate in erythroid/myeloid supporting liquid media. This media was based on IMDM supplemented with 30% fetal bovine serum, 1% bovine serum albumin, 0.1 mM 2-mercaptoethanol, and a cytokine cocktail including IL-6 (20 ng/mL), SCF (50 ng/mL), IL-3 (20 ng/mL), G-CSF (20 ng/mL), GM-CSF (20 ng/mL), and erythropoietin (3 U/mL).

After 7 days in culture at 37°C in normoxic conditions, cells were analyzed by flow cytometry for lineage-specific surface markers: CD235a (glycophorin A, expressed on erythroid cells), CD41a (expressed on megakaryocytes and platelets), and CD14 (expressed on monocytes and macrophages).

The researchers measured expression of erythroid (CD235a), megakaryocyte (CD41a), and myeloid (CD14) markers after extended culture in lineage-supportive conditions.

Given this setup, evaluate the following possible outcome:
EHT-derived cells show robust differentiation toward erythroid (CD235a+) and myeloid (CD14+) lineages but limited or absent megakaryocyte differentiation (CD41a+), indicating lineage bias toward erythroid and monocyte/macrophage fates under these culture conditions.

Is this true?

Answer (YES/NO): NO